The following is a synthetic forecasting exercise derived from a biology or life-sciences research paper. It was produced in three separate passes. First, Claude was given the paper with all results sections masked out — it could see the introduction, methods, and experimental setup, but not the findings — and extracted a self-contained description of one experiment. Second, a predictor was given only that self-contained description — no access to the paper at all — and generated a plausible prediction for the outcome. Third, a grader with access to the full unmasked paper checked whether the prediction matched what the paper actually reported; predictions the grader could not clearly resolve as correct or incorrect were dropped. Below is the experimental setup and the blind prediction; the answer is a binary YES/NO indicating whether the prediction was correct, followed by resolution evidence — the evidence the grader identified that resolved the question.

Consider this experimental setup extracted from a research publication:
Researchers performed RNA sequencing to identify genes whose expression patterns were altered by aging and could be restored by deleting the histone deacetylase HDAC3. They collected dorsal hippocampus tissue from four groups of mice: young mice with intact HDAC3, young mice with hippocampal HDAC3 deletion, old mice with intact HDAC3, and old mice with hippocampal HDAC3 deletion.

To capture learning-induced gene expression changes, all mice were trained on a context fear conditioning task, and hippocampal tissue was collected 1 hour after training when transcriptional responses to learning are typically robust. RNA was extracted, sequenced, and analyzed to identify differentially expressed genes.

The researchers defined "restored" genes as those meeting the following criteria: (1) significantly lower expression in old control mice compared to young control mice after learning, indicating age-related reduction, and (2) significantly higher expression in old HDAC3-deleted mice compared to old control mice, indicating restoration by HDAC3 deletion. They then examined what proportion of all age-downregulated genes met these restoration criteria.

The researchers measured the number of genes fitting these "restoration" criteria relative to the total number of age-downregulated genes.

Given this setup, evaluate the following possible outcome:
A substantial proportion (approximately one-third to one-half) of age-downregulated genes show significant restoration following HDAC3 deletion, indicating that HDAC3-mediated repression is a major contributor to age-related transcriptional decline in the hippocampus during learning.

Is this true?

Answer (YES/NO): NO